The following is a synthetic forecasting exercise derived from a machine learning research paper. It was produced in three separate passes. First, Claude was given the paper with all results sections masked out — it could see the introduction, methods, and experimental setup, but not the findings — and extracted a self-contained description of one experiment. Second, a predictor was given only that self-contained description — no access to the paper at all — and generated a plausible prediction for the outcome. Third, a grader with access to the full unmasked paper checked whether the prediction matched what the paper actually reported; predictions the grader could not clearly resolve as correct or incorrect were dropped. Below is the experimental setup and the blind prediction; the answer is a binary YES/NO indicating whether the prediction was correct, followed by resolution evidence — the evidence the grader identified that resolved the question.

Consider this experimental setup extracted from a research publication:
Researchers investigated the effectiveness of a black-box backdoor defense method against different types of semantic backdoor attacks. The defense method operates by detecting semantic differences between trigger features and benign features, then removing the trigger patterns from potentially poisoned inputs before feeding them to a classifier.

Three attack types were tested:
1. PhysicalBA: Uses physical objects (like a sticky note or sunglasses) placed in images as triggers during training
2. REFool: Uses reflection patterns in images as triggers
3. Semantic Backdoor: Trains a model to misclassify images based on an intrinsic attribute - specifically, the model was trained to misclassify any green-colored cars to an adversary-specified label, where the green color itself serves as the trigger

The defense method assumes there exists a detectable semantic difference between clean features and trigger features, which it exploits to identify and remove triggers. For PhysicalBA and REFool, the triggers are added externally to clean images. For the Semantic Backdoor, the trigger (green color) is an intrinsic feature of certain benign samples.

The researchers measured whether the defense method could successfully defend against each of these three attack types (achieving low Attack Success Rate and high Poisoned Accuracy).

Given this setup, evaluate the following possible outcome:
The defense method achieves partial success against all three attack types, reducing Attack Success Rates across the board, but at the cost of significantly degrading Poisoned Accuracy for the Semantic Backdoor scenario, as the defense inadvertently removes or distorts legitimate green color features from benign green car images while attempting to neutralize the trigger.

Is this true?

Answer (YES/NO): NO